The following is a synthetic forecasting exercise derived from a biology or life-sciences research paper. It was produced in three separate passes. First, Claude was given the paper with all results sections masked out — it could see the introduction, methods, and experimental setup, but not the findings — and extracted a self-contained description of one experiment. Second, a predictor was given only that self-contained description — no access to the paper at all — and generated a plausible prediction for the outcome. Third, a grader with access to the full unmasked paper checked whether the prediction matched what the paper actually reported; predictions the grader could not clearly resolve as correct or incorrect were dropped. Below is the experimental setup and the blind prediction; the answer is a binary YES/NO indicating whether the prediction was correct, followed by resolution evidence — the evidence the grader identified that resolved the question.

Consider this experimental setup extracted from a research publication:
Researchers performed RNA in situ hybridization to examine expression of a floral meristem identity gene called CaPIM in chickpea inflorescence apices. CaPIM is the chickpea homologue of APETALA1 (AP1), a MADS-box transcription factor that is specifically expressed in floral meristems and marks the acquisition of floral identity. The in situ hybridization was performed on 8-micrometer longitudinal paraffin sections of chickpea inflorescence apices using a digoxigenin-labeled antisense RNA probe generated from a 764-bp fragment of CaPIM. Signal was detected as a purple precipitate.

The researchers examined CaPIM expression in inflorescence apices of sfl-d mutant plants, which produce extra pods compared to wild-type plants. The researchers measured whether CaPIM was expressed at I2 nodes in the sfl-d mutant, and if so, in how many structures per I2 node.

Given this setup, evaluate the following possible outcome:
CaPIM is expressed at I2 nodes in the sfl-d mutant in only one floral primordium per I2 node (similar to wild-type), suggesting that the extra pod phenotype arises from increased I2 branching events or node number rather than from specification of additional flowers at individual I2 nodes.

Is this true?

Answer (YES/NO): NO